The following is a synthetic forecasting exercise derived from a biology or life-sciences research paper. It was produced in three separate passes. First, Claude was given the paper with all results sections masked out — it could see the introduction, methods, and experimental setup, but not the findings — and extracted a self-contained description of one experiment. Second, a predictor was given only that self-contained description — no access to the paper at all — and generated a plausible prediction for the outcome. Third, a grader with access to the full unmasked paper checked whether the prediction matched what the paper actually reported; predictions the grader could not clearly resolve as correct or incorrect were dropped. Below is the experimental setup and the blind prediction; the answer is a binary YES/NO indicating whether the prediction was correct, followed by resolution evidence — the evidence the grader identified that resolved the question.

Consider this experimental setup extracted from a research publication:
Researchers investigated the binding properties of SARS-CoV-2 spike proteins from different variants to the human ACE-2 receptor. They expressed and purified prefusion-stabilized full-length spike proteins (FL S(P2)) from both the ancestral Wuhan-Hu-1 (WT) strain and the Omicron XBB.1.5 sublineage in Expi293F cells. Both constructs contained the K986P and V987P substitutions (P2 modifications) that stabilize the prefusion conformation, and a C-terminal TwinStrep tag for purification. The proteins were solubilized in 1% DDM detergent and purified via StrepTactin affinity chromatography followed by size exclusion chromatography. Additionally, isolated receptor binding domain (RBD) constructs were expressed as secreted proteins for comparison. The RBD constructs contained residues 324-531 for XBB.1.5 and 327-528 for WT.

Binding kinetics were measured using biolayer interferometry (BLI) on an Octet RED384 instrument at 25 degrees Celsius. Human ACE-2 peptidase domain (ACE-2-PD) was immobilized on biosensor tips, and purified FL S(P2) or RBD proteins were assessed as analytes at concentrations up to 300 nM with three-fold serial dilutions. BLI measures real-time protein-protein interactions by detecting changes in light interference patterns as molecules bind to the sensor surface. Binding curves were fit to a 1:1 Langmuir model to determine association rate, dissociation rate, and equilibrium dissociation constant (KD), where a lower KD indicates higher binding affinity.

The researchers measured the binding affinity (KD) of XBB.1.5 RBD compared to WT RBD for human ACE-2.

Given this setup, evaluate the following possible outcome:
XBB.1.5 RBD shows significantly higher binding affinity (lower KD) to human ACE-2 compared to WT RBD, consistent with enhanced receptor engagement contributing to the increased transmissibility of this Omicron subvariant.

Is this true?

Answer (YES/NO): YES